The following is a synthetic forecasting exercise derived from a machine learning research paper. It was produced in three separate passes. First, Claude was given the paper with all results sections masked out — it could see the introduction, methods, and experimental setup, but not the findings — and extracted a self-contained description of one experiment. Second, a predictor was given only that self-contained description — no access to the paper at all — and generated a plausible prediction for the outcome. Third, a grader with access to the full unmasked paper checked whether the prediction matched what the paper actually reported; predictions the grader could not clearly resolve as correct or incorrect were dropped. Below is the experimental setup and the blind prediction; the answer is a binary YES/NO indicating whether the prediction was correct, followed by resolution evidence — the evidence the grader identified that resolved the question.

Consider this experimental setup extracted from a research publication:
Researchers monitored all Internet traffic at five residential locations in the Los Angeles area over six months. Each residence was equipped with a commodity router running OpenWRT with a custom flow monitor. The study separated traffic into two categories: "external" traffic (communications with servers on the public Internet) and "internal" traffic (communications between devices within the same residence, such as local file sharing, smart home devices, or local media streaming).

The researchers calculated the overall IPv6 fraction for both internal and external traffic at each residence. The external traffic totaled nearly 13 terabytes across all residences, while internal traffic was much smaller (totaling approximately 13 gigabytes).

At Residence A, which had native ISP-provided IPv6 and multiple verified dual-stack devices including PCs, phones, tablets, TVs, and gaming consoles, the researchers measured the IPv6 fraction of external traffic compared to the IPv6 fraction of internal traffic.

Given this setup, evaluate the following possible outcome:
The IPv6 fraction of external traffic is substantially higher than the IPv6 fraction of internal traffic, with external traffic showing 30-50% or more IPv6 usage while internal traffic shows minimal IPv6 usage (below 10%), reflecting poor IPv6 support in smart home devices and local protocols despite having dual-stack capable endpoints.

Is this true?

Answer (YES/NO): NO